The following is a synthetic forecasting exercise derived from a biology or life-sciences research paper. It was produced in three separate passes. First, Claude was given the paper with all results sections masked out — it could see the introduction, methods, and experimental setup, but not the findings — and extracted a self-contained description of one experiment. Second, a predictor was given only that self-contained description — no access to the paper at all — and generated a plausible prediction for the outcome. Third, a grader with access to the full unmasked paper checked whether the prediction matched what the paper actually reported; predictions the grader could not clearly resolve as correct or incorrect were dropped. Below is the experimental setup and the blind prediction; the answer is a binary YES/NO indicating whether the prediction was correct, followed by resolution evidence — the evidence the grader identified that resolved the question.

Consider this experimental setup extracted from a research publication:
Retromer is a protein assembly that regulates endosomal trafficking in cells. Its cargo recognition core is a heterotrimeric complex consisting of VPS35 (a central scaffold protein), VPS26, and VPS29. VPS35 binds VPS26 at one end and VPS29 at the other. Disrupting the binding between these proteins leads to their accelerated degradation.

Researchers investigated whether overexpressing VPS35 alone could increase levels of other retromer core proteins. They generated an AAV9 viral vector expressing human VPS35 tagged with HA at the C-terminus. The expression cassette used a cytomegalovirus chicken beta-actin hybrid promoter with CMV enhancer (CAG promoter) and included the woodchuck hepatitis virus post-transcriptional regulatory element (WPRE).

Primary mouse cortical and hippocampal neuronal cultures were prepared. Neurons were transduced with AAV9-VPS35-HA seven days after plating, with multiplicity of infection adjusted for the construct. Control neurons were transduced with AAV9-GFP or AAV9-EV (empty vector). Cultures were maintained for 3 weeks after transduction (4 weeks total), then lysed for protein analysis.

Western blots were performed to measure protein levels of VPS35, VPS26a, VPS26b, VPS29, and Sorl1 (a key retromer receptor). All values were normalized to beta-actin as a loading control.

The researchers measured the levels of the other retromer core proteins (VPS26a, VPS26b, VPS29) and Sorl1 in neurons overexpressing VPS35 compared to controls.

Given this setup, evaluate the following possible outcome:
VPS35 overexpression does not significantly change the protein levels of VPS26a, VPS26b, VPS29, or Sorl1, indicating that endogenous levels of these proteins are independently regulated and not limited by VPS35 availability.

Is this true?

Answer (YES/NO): NO